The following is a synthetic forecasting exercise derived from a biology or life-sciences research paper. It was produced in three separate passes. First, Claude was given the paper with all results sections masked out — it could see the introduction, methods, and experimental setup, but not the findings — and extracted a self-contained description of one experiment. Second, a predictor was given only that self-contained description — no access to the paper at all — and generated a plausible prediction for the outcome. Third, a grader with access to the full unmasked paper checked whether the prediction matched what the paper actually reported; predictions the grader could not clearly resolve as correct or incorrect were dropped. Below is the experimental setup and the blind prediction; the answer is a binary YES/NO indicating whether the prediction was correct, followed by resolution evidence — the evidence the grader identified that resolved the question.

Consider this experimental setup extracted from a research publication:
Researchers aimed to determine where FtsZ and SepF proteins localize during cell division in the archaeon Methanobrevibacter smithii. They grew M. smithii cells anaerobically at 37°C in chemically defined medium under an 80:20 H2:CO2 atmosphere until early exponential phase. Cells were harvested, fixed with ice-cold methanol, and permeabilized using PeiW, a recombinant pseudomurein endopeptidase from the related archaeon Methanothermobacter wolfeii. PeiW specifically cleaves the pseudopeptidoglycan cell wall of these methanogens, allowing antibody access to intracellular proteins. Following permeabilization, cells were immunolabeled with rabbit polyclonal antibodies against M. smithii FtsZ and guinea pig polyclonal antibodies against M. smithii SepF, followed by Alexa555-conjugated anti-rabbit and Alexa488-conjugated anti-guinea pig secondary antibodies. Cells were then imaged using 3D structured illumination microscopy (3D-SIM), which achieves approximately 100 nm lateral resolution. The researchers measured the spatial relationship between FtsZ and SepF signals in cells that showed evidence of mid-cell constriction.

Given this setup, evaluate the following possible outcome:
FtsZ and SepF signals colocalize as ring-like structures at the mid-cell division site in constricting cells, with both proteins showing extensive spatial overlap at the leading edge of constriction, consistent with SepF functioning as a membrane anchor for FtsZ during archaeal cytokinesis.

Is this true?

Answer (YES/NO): NO